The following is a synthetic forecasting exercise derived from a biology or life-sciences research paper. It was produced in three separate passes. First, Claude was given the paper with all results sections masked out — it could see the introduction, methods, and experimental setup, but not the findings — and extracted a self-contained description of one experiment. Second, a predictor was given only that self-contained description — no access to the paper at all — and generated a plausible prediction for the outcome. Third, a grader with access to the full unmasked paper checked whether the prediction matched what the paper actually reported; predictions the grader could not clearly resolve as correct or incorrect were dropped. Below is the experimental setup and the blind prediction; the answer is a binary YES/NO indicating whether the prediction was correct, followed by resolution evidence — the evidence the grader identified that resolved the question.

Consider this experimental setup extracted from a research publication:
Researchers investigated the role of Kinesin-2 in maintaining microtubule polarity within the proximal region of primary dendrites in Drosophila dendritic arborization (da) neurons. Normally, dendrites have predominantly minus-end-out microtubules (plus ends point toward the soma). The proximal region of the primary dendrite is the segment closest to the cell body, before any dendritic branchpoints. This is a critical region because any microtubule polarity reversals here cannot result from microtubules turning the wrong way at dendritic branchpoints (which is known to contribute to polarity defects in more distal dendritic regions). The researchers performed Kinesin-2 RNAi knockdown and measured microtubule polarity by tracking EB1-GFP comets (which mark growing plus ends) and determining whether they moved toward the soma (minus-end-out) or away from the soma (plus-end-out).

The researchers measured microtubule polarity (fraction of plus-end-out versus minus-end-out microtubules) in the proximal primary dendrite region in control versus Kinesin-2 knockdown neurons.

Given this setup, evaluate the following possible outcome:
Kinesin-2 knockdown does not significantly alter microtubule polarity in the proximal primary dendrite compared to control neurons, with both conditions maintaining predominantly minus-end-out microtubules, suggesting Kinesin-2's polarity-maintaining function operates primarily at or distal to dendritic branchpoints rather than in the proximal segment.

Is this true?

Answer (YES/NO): NO